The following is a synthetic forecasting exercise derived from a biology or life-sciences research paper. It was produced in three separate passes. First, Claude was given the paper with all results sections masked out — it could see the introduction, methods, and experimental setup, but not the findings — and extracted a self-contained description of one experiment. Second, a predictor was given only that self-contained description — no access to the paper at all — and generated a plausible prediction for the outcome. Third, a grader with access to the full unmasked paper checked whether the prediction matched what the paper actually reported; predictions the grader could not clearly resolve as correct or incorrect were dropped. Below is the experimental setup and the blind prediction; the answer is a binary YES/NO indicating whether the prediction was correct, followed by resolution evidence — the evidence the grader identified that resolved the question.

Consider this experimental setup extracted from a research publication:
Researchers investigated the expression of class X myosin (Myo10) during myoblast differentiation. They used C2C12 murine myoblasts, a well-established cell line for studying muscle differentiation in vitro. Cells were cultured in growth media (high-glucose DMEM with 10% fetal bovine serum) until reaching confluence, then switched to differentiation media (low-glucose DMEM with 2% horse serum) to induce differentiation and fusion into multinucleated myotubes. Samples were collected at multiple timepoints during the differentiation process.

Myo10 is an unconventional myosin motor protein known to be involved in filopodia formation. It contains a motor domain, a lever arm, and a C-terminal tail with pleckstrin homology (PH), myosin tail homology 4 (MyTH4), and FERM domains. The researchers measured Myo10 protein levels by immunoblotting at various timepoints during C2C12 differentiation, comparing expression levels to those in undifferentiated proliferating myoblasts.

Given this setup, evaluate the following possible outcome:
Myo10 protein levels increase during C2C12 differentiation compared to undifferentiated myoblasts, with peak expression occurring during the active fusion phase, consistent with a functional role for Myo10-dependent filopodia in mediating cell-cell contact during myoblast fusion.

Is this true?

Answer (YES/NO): YES